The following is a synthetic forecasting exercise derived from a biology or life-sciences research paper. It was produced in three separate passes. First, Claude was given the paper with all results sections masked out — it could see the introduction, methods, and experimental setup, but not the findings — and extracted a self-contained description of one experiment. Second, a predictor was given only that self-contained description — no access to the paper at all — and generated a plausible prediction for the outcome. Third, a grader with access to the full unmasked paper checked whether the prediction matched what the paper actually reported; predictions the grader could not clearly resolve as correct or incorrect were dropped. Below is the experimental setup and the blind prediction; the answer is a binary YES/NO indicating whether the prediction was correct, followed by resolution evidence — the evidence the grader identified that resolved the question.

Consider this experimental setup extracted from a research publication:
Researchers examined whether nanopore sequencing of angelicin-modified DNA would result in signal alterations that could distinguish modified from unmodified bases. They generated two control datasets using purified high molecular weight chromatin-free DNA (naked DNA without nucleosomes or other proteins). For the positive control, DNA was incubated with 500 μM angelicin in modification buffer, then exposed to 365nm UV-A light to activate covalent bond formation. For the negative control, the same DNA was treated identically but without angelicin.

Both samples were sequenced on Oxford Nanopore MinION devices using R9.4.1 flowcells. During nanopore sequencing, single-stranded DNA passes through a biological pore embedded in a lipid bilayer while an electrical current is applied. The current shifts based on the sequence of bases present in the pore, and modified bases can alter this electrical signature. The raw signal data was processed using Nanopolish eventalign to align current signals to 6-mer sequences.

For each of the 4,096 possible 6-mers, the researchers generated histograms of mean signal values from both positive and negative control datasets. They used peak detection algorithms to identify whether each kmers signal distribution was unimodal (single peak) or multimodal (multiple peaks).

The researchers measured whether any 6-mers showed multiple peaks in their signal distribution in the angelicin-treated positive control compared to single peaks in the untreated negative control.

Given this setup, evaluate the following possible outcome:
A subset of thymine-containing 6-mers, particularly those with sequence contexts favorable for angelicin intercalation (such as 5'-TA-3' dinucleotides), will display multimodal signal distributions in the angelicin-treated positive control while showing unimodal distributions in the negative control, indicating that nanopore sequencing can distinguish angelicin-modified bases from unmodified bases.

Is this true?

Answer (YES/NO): YES